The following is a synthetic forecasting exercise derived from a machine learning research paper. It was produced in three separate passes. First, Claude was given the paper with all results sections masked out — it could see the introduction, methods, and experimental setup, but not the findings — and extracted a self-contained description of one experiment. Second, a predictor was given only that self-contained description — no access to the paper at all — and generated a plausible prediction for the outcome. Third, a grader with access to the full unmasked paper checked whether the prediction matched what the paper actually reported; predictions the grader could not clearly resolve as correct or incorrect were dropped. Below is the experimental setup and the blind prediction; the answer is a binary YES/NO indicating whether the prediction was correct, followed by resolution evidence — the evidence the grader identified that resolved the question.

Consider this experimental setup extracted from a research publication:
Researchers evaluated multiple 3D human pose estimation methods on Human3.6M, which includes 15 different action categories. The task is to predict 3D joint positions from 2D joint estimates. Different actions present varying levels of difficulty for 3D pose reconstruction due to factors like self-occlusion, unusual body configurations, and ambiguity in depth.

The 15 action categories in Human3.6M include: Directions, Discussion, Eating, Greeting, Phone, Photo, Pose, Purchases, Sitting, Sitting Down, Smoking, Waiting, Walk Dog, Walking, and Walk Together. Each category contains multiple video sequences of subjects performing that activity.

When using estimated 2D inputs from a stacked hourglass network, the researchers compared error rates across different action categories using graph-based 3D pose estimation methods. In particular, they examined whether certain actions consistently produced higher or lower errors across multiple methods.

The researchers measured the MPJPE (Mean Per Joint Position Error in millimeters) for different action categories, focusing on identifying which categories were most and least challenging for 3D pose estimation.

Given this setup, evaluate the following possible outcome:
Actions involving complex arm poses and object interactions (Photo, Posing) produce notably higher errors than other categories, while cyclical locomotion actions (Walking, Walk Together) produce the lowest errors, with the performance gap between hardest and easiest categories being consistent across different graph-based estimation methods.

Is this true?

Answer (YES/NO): NO